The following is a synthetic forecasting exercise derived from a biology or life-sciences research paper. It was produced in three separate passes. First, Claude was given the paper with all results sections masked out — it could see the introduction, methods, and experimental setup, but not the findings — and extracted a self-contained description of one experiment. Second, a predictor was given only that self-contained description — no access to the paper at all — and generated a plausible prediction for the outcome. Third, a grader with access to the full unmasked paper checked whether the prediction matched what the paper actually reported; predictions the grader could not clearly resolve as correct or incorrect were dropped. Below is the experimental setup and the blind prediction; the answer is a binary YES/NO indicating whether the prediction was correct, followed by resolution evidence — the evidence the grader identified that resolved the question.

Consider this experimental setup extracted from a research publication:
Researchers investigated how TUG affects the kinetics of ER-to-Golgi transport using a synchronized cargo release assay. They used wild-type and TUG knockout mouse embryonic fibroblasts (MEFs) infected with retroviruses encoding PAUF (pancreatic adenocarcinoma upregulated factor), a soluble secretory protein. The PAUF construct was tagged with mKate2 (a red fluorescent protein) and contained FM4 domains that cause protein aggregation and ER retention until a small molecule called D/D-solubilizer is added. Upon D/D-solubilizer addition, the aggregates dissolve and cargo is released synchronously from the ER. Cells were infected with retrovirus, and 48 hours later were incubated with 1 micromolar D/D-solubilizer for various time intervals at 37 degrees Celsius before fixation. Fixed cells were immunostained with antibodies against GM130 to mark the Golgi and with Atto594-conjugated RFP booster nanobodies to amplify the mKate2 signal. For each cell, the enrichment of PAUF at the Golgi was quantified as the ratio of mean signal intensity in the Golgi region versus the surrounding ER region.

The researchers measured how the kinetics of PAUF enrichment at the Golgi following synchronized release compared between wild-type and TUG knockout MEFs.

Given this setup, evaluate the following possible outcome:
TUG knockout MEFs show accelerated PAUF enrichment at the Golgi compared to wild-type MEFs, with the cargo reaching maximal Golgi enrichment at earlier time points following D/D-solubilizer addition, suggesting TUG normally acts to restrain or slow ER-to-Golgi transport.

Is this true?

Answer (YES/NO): YES